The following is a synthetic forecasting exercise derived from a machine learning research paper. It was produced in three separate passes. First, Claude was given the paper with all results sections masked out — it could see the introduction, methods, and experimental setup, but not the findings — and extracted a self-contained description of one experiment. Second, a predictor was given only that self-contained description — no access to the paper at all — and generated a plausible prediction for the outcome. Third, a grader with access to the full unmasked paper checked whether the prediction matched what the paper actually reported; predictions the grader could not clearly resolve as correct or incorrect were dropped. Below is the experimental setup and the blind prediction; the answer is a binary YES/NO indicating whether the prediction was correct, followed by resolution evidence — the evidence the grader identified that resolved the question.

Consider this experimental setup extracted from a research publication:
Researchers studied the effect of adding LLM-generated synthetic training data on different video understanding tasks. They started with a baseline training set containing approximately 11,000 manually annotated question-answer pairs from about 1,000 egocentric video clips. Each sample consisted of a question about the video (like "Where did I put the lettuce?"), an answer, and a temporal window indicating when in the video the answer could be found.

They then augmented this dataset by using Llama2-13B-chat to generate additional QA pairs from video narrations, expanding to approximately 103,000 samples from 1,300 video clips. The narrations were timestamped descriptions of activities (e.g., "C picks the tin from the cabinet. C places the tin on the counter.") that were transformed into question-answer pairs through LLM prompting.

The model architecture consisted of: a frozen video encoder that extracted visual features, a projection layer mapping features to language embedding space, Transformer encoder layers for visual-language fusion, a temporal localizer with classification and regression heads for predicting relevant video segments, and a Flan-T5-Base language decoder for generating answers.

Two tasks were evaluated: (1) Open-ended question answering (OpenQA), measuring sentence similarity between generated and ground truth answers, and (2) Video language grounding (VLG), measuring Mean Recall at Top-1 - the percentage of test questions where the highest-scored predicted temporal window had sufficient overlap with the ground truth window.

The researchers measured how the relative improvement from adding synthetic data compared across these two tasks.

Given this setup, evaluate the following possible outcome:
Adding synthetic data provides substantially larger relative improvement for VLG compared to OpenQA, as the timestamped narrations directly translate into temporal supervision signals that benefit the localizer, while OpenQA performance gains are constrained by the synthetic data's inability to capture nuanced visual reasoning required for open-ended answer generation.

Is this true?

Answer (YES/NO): YES